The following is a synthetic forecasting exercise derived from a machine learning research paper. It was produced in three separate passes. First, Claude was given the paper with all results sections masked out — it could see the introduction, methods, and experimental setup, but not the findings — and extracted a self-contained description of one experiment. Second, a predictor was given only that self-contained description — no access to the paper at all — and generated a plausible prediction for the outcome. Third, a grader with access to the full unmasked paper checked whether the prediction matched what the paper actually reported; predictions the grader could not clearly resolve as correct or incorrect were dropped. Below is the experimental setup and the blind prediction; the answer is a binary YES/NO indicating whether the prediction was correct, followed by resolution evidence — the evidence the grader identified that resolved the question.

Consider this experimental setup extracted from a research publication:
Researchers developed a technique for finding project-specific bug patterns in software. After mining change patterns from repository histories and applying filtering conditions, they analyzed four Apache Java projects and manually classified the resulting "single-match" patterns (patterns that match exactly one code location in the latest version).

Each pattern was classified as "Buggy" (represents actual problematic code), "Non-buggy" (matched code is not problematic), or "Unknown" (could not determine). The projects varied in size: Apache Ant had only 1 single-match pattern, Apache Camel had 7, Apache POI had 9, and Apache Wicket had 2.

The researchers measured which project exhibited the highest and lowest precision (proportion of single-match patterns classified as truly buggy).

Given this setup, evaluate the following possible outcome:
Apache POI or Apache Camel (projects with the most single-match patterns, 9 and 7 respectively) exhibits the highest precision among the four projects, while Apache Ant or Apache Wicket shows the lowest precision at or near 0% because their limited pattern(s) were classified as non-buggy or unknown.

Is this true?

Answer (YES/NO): NO